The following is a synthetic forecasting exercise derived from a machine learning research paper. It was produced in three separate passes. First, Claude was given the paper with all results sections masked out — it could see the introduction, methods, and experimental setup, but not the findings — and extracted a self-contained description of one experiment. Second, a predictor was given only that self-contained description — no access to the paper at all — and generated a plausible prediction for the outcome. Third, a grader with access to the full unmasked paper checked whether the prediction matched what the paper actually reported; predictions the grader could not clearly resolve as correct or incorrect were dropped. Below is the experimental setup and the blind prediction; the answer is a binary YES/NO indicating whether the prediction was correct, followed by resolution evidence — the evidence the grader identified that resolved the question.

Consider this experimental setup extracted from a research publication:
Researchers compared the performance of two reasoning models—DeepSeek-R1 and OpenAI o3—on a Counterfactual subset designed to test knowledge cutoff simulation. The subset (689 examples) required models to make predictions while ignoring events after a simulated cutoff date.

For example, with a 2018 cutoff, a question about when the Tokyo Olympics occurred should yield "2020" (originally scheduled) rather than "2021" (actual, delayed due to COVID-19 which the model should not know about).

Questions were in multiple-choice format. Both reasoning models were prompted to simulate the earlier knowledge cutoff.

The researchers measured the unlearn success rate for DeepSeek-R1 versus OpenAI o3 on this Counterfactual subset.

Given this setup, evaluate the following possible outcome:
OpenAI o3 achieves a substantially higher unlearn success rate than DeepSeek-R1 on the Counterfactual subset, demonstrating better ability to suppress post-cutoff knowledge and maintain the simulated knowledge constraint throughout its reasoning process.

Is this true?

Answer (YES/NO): NO